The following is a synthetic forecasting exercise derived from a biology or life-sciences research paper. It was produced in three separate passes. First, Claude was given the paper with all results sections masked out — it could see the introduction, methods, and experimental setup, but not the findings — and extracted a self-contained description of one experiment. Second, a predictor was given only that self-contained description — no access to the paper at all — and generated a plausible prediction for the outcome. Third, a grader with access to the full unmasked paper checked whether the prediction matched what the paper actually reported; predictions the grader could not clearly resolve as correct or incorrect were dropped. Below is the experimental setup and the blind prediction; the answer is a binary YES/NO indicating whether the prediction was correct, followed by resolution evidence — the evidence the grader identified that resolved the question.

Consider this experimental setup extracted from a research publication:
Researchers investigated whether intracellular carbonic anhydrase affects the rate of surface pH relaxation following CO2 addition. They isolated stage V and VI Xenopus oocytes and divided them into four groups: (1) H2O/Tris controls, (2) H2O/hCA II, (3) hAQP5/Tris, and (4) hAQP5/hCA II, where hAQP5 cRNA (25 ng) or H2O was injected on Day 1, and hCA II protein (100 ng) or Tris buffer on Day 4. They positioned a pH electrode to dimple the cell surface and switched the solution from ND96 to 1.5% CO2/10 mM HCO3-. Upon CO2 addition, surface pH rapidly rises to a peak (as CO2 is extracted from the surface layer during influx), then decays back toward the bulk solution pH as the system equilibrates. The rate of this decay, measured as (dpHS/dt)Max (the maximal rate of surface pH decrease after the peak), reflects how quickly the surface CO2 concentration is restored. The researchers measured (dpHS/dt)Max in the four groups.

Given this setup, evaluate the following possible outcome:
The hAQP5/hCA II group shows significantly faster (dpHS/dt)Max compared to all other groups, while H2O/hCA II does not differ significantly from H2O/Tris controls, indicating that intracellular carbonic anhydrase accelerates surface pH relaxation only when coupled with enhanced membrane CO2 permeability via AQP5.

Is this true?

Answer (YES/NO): YES